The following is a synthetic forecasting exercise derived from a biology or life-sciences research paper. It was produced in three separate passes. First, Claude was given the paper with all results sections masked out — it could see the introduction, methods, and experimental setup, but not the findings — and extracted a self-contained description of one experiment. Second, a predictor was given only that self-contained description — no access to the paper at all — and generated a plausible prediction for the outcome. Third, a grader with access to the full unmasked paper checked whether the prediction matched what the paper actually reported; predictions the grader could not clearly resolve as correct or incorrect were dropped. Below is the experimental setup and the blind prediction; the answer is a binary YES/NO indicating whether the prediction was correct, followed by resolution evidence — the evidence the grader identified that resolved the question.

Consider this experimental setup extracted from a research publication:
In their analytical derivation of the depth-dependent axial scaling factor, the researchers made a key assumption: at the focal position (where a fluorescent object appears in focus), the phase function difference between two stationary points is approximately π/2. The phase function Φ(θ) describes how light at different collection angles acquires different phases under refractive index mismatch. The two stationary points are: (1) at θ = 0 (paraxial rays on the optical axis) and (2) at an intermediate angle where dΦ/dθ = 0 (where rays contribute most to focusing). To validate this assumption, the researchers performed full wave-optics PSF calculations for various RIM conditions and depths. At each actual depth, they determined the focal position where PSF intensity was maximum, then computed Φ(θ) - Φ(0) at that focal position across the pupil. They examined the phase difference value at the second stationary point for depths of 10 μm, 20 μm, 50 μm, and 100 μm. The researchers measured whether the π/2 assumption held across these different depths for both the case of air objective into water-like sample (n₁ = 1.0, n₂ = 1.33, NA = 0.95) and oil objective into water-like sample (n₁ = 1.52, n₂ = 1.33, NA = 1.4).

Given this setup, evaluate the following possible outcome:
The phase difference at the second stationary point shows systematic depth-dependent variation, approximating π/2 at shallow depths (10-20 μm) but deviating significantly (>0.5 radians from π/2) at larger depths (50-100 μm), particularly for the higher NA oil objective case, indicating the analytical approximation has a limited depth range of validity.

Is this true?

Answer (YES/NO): NO